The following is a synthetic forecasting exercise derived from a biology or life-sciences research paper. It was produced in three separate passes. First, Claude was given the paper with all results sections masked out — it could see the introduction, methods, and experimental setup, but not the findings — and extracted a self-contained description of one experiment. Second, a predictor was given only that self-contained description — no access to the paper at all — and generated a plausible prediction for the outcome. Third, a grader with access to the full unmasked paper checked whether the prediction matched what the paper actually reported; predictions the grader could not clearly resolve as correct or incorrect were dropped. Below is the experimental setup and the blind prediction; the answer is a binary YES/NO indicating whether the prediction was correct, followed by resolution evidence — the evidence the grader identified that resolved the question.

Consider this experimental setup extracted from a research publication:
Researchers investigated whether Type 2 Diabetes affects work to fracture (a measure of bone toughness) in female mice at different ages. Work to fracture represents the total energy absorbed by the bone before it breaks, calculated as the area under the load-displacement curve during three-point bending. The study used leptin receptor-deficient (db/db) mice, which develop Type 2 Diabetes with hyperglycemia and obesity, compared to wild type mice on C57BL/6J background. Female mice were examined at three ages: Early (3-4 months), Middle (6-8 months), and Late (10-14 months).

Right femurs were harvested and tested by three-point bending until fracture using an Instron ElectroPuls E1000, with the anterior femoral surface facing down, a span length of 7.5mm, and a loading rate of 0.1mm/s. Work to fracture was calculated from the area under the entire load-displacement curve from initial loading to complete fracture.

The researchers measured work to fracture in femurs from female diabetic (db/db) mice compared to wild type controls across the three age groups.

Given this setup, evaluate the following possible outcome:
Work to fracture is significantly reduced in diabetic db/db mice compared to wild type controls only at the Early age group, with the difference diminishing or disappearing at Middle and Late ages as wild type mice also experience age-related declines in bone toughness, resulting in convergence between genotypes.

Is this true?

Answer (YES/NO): NO